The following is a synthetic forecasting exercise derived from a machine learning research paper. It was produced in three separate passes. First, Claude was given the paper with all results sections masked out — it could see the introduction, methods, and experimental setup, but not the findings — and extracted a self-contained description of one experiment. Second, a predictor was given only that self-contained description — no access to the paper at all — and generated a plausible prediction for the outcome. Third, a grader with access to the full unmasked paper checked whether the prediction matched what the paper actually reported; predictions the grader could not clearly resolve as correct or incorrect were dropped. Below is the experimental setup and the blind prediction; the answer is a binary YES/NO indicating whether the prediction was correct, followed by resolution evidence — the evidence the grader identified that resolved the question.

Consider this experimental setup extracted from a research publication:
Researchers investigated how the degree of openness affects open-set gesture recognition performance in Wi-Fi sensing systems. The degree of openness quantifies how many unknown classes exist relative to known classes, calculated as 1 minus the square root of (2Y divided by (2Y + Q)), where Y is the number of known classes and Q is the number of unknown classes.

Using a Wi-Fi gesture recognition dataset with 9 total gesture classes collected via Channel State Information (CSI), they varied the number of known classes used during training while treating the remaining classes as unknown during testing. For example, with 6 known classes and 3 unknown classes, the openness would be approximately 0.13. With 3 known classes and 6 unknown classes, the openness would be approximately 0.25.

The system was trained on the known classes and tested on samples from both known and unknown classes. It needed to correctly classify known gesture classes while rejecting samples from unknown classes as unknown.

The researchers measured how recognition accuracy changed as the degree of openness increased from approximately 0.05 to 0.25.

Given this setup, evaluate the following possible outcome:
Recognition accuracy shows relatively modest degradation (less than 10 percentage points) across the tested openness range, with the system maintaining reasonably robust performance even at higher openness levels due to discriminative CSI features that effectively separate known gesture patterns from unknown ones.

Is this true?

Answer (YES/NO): NO